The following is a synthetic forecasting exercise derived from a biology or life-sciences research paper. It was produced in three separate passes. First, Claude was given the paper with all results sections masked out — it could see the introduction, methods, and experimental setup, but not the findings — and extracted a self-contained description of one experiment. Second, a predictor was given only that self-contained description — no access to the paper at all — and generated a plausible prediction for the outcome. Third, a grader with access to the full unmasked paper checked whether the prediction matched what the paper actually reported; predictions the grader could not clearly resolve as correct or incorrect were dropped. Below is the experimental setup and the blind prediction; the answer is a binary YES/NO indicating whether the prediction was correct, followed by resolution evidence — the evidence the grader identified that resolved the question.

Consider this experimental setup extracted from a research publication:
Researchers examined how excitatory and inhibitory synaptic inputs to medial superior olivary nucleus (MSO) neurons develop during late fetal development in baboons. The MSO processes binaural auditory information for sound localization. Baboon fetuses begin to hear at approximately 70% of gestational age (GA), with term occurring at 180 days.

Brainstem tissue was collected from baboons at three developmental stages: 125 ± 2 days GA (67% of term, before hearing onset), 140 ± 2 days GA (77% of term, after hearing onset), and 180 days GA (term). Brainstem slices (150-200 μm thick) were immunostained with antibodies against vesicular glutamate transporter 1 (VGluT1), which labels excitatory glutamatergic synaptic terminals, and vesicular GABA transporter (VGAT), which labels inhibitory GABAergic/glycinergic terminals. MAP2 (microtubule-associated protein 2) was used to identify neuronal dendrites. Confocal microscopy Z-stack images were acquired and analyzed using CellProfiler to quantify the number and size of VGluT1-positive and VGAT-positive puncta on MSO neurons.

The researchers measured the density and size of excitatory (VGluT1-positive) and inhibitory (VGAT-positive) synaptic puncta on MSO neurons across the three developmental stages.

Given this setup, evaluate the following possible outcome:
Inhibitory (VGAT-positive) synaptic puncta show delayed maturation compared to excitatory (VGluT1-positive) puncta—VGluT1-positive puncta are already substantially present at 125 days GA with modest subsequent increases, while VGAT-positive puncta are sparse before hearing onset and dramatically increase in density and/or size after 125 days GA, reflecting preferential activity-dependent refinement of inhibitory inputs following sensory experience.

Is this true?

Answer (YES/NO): NO